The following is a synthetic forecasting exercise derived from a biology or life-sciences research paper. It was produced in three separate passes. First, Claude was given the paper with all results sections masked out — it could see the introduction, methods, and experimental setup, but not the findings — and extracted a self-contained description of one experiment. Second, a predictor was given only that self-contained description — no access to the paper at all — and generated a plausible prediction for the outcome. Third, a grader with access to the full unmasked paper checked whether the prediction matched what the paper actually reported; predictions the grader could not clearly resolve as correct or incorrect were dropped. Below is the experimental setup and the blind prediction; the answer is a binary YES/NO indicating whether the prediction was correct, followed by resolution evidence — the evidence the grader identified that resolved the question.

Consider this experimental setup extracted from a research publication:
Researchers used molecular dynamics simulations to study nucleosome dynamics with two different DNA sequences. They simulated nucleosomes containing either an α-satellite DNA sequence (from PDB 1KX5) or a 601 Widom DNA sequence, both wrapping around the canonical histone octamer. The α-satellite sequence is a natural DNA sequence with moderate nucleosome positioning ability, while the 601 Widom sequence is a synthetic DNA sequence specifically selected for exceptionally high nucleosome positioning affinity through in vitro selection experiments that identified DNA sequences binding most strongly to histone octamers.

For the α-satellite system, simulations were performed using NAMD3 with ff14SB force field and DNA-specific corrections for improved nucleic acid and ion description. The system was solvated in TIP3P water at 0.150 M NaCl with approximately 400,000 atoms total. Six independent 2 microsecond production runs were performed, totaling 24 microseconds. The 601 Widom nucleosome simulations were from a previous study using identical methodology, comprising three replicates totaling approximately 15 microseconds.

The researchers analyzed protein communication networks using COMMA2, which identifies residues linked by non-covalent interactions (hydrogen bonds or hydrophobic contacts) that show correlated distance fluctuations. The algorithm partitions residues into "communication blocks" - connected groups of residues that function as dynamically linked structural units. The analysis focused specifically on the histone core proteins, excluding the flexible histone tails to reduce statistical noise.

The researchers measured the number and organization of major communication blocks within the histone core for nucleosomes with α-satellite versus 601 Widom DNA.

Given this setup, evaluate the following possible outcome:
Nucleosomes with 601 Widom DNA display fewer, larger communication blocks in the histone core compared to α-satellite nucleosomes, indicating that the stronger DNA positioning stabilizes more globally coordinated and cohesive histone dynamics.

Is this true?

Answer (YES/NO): YES